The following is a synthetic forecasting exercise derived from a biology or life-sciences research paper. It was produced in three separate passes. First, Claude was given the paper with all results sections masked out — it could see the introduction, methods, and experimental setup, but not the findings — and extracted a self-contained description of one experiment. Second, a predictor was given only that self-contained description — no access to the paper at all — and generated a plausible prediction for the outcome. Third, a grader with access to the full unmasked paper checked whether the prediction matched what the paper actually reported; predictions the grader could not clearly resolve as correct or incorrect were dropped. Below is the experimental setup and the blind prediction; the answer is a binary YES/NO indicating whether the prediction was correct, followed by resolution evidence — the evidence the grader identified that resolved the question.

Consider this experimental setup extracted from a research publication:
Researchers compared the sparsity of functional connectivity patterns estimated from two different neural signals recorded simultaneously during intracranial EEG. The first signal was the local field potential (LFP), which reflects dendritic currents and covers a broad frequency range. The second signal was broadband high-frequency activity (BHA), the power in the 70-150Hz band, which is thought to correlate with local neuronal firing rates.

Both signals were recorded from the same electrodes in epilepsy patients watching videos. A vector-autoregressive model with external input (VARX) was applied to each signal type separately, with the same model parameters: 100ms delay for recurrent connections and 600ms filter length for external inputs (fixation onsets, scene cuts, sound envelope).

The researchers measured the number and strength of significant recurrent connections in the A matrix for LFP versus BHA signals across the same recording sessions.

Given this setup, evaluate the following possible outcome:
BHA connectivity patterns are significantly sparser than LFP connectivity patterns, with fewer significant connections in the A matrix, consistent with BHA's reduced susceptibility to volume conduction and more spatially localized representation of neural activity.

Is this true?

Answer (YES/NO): YES